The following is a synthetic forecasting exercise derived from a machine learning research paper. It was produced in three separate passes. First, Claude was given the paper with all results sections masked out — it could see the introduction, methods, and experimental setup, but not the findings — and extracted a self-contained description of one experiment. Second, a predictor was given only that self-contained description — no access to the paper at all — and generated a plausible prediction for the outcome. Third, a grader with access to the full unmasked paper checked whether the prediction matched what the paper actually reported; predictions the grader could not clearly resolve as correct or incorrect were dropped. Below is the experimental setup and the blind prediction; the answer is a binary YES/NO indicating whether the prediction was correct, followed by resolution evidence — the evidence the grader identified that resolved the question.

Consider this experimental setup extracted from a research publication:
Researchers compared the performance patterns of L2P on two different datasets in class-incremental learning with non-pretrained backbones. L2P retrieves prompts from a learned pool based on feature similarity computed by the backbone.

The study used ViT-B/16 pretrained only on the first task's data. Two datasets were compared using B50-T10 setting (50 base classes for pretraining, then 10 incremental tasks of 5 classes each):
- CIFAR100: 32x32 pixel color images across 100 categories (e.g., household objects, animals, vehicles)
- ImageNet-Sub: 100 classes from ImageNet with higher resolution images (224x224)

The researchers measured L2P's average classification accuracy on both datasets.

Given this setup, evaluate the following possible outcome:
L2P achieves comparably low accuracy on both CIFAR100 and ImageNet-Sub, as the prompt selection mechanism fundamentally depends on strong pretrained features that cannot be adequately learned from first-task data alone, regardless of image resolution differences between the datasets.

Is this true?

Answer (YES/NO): NO